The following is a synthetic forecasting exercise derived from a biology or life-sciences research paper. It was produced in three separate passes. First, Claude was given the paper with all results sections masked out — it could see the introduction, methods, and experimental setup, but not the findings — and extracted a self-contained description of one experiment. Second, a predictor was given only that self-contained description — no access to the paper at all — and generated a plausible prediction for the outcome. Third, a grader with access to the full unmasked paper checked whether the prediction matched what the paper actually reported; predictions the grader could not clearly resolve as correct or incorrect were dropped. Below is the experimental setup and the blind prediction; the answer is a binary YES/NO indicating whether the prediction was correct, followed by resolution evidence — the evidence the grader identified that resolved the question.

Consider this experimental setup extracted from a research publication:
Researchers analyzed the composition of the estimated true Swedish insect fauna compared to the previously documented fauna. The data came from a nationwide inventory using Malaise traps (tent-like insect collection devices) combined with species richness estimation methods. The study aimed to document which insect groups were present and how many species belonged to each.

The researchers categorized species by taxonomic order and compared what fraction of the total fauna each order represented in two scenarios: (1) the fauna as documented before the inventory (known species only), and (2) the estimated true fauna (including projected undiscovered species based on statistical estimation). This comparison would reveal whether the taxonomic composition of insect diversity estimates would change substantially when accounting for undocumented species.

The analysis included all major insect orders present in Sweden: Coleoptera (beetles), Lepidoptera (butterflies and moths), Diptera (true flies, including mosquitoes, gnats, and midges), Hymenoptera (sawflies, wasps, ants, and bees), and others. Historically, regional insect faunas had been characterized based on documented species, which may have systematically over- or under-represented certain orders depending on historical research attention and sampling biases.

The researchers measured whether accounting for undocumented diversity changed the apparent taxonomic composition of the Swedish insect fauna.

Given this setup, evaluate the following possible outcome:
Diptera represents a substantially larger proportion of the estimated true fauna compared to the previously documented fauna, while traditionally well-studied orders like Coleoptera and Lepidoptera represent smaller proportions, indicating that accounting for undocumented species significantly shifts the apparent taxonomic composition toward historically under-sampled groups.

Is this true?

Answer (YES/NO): YES